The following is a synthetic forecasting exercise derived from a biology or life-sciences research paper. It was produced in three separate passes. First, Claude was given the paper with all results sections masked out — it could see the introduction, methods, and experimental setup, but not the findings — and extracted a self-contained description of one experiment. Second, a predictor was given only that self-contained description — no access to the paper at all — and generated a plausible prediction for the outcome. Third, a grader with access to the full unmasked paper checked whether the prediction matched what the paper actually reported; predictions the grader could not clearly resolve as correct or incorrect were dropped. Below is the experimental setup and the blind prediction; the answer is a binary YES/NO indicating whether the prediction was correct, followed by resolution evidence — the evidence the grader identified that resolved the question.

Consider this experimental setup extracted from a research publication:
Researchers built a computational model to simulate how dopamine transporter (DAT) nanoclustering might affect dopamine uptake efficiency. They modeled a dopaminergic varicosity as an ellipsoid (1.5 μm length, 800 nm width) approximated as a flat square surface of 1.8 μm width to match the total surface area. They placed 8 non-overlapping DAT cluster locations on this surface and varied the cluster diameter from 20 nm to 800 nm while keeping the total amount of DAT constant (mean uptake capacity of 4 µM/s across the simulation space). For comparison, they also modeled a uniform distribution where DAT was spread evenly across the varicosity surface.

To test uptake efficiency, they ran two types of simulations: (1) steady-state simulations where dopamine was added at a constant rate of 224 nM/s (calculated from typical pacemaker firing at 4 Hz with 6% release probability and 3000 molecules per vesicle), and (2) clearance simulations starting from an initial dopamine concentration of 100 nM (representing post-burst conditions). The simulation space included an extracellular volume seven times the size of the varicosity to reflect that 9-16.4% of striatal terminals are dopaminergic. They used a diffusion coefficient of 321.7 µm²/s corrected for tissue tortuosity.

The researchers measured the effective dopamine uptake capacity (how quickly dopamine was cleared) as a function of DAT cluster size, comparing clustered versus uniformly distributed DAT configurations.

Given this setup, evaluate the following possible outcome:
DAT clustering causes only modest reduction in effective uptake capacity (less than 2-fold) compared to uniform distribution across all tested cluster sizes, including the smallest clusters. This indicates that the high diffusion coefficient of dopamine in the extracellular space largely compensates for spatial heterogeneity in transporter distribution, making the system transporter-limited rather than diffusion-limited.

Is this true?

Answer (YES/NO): NO